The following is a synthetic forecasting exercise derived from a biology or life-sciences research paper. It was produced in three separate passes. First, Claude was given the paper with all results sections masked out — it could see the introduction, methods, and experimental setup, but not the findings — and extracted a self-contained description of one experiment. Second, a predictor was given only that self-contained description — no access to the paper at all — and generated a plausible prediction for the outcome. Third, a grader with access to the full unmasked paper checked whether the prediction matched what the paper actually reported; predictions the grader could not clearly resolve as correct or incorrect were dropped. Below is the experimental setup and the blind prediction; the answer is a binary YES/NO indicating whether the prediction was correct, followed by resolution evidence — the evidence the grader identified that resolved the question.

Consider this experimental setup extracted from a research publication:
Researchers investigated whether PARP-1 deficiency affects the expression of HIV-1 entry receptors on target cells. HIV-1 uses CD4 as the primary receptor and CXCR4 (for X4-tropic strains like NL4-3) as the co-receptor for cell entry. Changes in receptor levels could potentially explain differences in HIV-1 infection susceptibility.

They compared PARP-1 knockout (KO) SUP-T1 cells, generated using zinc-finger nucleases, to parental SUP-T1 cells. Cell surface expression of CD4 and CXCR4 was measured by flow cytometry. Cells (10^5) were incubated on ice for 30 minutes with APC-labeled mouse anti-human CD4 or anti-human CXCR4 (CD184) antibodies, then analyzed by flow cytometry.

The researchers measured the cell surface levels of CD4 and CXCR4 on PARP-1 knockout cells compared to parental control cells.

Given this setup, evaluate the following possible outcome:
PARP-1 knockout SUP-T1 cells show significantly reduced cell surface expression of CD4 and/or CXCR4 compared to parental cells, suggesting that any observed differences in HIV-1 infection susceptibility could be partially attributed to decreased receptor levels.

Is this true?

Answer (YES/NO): NO